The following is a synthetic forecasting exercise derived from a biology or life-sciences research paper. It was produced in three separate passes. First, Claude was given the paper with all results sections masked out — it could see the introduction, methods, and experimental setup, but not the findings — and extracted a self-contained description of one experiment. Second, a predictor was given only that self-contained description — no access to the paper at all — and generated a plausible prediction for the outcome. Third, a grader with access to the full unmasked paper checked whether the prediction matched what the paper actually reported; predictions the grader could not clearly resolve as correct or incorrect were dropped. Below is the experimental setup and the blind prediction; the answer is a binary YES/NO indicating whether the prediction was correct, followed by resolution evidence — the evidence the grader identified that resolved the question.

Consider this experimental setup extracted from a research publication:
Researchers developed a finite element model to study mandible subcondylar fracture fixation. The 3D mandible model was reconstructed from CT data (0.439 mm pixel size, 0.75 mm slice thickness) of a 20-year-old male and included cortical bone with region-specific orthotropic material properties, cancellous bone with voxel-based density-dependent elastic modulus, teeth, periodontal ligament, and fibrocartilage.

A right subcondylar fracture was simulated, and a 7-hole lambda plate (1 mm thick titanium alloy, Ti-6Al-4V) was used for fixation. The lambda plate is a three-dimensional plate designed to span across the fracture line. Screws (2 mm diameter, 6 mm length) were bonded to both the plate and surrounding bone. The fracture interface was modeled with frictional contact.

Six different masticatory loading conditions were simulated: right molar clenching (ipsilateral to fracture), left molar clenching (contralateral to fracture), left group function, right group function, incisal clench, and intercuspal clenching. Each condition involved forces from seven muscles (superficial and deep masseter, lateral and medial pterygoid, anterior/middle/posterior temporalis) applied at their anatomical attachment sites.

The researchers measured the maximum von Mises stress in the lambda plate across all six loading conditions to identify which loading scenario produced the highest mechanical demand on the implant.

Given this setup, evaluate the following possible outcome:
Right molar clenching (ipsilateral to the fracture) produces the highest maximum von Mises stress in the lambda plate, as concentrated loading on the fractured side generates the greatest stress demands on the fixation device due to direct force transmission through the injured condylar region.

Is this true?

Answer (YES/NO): YES